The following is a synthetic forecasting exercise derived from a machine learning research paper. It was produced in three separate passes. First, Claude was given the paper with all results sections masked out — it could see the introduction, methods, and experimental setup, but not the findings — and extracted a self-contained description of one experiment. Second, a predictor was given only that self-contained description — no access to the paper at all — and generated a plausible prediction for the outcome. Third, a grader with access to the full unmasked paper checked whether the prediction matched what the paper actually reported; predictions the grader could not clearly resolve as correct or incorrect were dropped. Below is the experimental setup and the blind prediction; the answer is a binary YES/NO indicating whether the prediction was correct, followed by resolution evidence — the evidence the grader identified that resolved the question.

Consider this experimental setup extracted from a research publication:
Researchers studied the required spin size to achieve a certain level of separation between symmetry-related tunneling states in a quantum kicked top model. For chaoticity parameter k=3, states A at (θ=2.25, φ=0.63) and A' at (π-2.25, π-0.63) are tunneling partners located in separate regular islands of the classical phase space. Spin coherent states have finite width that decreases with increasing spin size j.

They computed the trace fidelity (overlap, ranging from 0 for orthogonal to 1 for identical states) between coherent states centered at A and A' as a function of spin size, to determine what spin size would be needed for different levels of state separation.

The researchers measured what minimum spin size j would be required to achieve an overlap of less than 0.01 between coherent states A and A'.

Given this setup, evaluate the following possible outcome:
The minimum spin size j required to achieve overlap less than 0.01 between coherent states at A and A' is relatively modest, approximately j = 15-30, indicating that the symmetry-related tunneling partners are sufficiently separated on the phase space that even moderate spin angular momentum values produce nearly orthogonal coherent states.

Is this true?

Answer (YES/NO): NO